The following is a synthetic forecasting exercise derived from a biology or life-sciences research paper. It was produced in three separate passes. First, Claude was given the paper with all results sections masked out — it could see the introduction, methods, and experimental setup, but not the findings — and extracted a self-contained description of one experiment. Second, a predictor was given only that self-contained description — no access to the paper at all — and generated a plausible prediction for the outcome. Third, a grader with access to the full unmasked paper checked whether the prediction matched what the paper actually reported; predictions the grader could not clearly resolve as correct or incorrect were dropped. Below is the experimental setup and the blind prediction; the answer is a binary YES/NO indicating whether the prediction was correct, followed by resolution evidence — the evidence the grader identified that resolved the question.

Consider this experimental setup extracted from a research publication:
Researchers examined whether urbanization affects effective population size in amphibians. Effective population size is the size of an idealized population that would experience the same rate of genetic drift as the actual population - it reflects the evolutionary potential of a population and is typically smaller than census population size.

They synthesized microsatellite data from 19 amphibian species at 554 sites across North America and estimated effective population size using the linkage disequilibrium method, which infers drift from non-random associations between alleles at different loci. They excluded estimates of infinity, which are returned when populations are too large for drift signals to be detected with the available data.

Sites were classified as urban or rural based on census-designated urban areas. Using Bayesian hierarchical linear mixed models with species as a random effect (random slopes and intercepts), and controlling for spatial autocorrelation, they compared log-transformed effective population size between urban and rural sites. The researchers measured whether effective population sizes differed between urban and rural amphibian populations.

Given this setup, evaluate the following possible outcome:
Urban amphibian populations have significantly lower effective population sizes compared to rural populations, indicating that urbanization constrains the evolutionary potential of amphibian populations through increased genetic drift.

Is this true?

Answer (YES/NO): NO